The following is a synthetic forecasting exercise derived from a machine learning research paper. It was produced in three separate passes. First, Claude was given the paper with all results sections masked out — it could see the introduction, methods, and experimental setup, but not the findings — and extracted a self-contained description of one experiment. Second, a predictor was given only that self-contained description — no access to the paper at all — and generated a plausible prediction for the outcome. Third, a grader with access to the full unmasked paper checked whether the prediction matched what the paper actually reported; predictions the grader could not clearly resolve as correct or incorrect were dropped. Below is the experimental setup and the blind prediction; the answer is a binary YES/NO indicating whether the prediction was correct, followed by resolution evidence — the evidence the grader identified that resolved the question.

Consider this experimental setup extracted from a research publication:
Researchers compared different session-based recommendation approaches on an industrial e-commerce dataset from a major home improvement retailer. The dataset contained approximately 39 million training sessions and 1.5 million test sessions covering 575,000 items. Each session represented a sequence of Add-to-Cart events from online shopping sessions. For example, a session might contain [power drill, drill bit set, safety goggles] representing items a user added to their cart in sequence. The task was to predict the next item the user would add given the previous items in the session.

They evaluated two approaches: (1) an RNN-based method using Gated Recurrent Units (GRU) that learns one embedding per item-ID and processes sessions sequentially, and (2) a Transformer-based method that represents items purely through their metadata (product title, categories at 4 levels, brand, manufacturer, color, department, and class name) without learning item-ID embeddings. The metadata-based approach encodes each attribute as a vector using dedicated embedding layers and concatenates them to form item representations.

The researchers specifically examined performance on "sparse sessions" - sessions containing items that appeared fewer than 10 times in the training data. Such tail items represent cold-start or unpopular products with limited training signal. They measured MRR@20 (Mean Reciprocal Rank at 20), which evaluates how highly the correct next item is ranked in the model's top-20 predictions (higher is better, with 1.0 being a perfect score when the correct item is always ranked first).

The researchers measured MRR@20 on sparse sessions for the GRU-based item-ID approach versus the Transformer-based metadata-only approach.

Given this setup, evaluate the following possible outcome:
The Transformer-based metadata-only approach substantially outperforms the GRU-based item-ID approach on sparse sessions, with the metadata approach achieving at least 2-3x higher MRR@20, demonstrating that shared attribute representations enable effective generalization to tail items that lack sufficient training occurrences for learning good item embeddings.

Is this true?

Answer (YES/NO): NO